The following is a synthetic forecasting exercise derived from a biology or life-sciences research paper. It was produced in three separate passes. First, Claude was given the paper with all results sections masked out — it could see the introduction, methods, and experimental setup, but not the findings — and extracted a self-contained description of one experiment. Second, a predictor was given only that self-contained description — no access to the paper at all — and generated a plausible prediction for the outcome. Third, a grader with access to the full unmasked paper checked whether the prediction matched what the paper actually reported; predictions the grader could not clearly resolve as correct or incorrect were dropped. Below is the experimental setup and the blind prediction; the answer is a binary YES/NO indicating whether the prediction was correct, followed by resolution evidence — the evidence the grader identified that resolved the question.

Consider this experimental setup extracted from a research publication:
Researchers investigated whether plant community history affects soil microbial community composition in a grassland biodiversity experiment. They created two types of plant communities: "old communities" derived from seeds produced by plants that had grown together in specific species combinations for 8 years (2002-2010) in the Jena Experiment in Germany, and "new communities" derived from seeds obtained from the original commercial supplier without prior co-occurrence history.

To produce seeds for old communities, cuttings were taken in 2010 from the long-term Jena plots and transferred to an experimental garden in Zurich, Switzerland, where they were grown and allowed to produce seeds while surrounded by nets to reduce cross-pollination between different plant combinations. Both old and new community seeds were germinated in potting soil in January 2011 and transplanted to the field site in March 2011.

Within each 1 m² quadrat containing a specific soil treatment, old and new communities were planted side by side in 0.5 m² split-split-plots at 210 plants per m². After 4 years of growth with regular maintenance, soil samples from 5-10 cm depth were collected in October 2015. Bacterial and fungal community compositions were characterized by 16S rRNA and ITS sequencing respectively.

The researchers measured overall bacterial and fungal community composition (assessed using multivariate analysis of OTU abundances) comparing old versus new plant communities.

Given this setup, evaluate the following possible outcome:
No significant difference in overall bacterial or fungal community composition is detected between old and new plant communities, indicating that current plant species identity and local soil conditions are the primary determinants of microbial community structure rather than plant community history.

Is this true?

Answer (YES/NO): YES